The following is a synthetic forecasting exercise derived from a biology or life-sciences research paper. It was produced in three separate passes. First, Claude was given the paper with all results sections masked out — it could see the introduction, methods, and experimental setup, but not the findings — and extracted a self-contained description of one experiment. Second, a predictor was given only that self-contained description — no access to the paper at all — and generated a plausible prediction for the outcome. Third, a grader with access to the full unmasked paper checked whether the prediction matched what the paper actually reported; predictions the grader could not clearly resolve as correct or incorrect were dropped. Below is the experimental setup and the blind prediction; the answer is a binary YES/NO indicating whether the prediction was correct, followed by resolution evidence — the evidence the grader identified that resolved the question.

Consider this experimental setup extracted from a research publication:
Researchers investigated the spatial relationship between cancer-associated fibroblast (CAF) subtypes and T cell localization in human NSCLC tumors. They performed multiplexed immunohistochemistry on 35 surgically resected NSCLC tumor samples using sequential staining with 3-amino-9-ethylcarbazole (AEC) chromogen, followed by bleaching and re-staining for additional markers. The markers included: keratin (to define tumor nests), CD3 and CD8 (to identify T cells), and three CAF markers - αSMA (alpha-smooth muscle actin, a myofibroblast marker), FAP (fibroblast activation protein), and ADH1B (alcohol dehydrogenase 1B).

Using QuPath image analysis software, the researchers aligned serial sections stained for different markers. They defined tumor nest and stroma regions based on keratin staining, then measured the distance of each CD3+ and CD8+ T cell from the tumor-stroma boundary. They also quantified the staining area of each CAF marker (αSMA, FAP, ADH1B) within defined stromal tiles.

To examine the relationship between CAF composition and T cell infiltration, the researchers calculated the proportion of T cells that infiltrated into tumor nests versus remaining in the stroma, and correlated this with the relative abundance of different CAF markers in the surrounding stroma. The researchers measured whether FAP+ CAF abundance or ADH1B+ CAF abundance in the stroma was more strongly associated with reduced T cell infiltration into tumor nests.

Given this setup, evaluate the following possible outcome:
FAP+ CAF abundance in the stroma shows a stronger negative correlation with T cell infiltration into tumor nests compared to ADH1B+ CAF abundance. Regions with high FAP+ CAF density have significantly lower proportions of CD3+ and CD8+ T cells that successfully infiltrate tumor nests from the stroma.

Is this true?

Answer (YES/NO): NO